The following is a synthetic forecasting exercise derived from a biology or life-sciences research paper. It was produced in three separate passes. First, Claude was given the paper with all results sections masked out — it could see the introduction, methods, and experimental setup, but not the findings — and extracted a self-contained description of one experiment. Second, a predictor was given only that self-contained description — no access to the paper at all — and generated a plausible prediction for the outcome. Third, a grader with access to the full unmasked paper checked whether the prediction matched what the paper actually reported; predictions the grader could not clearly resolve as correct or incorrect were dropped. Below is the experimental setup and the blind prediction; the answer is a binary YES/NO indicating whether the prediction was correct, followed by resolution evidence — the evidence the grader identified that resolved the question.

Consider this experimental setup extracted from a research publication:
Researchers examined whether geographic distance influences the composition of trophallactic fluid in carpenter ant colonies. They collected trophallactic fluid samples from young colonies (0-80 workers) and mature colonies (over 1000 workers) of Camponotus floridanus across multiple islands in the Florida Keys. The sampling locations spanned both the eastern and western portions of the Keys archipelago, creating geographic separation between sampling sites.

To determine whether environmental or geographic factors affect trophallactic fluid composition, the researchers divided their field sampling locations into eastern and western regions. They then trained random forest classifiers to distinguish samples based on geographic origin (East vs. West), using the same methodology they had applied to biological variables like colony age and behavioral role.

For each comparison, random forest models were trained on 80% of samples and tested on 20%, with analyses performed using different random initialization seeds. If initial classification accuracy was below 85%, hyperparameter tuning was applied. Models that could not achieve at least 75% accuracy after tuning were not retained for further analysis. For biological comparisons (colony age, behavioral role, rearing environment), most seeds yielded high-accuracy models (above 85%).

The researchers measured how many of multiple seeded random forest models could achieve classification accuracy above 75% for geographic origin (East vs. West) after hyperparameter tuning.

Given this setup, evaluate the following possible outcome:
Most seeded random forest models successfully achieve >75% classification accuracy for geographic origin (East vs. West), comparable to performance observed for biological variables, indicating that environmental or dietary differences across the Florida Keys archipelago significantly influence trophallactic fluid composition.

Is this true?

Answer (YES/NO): NO